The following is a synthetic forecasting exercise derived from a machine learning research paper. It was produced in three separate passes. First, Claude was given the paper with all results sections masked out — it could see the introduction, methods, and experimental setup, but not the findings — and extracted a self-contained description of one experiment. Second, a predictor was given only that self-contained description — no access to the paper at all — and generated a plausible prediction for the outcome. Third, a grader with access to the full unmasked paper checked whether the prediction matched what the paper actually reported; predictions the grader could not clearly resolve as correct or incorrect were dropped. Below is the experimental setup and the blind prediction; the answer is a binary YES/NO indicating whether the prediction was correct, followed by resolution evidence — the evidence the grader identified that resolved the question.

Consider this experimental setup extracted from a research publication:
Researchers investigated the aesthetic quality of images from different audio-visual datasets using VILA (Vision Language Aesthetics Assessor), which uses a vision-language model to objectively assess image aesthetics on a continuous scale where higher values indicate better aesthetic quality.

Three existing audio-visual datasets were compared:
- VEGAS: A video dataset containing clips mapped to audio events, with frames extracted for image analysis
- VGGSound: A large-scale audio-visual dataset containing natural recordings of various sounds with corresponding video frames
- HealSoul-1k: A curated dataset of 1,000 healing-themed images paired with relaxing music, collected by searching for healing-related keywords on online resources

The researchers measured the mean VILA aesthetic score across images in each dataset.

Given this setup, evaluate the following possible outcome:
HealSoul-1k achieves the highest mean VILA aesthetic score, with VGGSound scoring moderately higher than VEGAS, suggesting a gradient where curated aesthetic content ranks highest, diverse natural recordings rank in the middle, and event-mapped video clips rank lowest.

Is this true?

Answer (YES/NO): YES